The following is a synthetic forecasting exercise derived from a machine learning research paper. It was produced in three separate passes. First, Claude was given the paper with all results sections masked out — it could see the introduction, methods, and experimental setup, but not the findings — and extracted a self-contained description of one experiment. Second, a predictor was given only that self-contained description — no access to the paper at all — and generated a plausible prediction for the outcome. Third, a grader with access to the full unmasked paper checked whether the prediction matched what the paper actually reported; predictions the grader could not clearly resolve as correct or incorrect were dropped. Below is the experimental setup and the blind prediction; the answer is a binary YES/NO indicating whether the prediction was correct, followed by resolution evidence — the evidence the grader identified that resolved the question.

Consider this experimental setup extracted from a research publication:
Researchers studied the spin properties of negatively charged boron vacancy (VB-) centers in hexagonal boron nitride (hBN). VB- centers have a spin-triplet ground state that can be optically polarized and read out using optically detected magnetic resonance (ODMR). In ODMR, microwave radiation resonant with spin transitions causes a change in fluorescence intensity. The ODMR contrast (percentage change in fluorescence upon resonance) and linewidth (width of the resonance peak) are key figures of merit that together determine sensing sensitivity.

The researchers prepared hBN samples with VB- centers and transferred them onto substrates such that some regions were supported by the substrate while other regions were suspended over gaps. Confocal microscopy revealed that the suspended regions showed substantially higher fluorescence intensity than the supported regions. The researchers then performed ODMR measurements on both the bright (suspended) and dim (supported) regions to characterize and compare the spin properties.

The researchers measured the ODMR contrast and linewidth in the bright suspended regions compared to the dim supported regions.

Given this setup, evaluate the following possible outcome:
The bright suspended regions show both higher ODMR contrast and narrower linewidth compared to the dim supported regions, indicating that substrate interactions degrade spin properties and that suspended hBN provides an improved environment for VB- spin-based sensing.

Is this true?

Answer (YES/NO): NO